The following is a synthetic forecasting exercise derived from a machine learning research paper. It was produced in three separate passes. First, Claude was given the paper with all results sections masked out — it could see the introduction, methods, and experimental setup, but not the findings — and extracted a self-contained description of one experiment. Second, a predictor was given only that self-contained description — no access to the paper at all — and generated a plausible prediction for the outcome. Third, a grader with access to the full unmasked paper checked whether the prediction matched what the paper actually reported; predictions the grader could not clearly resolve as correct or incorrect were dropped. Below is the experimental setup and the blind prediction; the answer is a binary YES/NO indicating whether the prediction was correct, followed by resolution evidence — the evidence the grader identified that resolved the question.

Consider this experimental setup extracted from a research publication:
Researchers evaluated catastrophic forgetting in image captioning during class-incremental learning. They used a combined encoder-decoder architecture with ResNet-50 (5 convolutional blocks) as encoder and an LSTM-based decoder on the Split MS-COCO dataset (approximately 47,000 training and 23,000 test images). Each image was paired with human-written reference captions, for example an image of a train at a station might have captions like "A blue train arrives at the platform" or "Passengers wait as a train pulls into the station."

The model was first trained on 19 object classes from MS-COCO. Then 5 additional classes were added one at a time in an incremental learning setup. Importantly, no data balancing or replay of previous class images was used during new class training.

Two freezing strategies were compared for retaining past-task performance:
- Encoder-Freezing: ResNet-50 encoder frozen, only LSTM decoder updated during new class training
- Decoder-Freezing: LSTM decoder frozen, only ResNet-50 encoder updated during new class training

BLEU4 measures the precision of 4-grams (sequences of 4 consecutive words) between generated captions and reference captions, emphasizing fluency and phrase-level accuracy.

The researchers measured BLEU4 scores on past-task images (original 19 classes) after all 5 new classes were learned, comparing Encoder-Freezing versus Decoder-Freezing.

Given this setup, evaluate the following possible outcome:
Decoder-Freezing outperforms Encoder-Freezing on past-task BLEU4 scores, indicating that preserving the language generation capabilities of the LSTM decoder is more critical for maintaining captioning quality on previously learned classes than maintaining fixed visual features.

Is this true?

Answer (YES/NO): YES